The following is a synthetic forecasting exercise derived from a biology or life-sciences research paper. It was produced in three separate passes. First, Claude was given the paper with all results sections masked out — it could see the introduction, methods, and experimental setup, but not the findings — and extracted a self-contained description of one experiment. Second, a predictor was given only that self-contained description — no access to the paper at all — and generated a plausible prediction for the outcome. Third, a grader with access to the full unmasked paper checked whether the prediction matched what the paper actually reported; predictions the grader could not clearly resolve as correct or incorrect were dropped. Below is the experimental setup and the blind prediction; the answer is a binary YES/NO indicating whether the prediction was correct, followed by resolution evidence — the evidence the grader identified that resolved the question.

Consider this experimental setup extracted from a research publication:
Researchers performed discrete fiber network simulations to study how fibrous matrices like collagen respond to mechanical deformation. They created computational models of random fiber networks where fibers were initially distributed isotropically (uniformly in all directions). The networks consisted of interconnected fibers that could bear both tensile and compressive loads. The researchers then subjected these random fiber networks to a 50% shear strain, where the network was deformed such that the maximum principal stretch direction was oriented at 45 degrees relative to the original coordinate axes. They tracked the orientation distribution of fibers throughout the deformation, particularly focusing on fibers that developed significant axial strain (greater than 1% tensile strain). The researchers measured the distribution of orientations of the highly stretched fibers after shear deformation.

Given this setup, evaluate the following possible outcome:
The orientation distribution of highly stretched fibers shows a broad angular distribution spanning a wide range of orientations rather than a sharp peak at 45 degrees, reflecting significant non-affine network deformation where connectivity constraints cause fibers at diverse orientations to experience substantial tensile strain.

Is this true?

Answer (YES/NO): NO